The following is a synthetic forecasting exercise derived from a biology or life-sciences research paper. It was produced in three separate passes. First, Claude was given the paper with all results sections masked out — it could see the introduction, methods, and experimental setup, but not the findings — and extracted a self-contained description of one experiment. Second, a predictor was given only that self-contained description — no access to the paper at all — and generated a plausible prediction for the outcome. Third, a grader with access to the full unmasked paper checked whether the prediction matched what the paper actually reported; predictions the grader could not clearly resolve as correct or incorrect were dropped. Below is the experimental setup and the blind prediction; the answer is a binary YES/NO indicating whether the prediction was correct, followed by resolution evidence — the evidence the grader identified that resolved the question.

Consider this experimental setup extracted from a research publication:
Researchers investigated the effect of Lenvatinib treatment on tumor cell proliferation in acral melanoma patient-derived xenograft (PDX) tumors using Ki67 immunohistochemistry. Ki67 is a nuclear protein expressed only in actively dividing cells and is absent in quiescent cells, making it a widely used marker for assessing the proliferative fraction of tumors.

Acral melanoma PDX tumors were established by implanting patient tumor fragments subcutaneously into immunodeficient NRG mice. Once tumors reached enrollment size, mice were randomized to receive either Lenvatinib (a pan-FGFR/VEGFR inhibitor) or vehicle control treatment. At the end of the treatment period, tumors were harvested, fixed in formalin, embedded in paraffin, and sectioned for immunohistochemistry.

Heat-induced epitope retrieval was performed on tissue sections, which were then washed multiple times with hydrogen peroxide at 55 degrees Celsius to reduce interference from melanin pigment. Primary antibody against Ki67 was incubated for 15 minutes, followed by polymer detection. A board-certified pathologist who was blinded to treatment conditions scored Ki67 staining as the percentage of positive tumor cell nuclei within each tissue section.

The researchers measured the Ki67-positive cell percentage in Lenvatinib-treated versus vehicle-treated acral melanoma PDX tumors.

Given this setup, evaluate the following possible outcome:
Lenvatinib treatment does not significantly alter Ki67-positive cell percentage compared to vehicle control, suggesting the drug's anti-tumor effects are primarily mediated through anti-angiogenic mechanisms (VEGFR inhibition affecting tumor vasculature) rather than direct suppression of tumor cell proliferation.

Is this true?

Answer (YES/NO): YES